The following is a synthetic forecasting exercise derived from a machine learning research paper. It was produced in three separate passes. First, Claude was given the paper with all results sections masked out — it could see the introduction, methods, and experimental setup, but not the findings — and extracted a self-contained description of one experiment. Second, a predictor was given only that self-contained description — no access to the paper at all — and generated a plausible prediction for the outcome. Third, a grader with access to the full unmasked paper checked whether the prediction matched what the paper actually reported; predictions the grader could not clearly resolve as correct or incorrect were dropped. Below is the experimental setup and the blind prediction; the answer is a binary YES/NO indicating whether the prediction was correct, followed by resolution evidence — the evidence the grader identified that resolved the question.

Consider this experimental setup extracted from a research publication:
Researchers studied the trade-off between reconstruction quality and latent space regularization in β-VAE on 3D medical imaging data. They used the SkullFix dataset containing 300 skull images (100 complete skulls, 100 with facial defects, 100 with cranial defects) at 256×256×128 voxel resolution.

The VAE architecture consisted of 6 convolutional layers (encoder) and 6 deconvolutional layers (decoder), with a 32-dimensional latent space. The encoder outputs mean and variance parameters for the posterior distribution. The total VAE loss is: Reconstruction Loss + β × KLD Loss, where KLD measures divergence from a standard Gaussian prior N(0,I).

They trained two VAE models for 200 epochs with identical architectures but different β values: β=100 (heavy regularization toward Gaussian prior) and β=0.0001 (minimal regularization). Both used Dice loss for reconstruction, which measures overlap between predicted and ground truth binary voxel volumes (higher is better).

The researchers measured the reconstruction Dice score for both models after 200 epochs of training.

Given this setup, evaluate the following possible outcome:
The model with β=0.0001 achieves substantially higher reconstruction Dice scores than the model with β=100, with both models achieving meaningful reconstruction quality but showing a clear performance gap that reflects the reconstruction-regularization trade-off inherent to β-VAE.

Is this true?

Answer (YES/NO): NO